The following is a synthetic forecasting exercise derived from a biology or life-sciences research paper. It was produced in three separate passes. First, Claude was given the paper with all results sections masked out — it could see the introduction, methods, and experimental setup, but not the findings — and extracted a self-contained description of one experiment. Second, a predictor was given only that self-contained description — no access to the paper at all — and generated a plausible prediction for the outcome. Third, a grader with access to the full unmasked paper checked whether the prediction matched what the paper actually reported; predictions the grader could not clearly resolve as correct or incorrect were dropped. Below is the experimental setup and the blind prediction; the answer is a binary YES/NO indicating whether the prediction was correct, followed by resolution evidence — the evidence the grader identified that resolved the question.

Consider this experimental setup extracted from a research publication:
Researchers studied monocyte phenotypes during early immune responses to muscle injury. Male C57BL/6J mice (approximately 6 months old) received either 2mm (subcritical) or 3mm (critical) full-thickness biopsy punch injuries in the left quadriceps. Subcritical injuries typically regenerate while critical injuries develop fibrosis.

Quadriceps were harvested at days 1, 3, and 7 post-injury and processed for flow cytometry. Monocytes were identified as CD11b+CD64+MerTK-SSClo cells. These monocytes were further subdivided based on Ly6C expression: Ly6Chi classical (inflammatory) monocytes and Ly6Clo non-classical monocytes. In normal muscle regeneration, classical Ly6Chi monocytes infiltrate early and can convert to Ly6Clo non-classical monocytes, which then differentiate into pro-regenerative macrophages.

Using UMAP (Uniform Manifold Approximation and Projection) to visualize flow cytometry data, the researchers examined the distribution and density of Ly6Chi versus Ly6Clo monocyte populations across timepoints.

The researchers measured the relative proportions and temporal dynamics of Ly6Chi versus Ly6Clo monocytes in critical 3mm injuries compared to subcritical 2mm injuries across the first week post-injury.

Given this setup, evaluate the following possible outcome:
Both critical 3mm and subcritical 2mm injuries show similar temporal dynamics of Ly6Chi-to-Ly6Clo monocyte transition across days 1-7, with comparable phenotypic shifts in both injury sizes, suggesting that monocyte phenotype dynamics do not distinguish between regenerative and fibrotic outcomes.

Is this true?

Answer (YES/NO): NO